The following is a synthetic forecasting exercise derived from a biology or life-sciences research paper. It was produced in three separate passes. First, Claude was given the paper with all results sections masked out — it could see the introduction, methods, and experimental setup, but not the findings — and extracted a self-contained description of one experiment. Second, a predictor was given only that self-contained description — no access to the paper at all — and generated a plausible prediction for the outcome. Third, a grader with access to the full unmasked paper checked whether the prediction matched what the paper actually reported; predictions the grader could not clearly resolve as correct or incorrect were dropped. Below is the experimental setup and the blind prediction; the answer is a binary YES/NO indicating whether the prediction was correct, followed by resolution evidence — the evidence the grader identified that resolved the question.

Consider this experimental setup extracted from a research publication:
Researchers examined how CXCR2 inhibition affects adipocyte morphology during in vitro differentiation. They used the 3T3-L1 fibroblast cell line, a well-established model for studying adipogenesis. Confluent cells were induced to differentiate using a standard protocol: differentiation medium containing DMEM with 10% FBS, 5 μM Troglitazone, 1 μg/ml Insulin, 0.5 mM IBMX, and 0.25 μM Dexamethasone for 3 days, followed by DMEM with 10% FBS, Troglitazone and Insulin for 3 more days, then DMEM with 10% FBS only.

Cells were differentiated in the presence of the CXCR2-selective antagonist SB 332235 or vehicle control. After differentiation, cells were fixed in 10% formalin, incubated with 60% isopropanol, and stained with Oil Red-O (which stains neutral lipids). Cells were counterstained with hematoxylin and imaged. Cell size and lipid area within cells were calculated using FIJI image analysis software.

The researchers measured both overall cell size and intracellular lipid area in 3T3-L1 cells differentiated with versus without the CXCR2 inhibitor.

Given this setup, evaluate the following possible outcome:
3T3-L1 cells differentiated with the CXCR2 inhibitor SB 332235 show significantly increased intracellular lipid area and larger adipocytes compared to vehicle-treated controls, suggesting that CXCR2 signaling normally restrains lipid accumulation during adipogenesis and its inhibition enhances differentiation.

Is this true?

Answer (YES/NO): NO